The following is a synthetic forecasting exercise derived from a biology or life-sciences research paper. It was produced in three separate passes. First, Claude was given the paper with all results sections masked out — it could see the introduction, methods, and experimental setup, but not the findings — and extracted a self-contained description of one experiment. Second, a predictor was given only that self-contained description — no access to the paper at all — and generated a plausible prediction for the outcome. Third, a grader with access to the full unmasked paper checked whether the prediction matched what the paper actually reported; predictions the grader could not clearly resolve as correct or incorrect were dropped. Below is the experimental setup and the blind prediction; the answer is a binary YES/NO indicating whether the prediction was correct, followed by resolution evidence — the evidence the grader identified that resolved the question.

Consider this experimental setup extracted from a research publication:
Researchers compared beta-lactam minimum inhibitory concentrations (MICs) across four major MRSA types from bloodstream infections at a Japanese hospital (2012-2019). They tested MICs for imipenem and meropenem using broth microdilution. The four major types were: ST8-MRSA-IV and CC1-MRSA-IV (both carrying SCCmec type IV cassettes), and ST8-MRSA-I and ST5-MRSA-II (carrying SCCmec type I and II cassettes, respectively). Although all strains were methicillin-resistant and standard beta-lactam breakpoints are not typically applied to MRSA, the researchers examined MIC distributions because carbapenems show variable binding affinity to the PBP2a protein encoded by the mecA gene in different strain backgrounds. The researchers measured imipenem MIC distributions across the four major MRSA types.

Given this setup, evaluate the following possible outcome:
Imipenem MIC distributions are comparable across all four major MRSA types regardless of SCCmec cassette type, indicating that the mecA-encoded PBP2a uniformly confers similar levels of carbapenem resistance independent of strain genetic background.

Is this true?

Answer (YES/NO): NO